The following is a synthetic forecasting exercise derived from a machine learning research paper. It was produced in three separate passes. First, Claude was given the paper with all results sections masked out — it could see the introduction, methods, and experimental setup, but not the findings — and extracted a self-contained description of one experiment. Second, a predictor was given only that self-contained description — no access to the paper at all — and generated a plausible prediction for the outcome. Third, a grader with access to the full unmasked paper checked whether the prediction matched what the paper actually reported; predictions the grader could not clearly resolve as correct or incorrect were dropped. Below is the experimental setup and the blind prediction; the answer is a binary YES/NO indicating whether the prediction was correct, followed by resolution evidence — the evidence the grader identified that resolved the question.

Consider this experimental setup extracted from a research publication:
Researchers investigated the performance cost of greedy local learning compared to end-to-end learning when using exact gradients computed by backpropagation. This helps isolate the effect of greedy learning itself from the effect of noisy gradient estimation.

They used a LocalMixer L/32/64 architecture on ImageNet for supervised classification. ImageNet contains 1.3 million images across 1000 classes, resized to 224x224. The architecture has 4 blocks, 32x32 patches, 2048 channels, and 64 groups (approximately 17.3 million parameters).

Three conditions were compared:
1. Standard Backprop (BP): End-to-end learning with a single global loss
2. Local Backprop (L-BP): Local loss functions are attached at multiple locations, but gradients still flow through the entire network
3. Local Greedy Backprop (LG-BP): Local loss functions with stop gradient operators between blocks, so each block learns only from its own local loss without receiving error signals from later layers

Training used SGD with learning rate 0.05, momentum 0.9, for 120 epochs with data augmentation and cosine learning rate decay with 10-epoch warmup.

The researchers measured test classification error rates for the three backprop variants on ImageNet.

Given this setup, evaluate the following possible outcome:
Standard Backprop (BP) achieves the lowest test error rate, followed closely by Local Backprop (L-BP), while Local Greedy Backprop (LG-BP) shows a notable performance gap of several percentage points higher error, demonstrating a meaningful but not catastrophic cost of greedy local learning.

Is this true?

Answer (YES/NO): NO